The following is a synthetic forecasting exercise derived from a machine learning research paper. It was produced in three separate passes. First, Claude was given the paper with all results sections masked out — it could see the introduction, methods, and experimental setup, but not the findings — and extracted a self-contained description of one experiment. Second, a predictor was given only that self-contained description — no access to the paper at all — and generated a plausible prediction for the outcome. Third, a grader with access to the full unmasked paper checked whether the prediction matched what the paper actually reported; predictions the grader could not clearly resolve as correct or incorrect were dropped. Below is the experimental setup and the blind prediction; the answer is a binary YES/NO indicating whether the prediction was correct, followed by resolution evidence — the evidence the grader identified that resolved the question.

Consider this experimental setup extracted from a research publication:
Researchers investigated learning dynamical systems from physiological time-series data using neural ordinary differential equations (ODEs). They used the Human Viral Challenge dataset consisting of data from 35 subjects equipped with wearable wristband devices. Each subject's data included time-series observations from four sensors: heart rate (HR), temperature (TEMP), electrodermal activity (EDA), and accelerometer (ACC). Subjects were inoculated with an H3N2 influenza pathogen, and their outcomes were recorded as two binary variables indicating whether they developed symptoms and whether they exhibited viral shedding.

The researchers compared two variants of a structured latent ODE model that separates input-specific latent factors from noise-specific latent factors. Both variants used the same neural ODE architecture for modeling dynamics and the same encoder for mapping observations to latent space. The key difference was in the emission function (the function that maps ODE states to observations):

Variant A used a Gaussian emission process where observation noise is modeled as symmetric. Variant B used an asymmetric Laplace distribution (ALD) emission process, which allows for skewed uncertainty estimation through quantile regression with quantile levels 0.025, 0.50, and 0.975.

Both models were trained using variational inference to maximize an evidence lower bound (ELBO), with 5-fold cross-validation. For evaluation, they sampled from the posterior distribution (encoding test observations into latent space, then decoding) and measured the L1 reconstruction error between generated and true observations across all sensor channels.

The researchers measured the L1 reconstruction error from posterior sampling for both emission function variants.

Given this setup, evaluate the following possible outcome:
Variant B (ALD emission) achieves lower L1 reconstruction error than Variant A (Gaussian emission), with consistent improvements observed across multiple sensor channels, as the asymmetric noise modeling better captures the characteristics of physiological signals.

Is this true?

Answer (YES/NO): NO